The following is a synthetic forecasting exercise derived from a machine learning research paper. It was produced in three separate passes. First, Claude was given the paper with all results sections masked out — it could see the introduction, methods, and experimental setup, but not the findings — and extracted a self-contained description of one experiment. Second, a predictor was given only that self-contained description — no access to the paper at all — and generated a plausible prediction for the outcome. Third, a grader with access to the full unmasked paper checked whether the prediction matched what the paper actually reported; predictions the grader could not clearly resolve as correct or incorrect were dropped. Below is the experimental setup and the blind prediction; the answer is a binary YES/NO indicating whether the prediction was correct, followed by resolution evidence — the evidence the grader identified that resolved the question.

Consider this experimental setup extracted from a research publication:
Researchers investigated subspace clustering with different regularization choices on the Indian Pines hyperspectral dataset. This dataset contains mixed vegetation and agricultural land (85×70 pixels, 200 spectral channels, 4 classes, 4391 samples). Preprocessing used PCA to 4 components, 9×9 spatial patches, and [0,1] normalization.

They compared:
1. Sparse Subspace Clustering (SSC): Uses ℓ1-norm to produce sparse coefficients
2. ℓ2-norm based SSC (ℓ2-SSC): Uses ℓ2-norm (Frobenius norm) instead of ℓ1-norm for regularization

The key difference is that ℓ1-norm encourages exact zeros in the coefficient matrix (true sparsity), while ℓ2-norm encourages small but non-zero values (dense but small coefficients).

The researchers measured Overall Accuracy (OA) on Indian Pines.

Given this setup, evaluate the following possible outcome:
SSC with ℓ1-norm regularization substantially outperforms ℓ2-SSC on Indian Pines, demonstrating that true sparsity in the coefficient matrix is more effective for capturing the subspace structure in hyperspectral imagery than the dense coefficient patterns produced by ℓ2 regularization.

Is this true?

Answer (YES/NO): NO